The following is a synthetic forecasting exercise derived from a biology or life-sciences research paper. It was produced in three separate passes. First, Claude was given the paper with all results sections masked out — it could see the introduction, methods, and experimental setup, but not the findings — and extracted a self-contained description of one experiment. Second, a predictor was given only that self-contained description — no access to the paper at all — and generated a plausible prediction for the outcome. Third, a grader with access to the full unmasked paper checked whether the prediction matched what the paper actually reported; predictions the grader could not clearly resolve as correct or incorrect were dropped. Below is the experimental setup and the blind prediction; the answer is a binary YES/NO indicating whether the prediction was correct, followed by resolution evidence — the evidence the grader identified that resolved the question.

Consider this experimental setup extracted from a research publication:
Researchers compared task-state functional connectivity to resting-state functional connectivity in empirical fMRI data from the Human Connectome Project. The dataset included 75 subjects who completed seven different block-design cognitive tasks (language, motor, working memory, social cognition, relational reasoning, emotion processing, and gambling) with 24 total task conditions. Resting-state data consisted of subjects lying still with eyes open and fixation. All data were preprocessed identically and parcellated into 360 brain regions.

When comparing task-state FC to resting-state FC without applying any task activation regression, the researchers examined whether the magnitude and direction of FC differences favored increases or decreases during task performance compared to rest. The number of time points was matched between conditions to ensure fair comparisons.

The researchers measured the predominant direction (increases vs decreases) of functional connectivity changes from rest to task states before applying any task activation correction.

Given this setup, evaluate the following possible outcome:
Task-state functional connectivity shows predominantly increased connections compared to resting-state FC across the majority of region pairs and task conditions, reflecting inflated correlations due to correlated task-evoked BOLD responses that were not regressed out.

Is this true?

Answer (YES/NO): NO